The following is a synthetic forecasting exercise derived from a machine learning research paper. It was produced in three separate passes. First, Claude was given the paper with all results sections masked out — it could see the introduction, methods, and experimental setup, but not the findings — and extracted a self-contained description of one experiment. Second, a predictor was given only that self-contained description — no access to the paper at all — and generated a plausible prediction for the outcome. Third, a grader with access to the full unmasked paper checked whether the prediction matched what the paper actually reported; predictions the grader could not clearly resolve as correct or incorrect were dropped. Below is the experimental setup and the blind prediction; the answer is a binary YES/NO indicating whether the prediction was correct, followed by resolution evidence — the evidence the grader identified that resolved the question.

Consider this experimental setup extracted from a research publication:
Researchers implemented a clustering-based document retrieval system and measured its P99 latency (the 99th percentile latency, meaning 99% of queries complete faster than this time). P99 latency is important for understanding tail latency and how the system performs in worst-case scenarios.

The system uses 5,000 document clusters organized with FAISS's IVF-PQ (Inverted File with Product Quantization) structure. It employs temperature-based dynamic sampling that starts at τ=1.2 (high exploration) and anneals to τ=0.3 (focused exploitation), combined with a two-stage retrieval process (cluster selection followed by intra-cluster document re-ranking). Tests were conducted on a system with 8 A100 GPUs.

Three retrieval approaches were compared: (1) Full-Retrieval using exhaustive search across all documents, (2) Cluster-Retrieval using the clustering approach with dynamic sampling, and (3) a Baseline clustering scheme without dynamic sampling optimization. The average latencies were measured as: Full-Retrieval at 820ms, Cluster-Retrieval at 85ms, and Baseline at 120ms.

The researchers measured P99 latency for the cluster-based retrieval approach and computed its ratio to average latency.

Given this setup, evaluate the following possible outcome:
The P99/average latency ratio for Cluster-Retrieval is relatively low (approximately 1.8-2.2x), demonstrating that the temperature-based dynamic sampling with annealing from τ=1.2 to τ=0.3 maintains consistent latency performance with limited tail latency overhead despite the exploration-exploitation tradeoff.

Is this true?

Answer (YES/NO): NO